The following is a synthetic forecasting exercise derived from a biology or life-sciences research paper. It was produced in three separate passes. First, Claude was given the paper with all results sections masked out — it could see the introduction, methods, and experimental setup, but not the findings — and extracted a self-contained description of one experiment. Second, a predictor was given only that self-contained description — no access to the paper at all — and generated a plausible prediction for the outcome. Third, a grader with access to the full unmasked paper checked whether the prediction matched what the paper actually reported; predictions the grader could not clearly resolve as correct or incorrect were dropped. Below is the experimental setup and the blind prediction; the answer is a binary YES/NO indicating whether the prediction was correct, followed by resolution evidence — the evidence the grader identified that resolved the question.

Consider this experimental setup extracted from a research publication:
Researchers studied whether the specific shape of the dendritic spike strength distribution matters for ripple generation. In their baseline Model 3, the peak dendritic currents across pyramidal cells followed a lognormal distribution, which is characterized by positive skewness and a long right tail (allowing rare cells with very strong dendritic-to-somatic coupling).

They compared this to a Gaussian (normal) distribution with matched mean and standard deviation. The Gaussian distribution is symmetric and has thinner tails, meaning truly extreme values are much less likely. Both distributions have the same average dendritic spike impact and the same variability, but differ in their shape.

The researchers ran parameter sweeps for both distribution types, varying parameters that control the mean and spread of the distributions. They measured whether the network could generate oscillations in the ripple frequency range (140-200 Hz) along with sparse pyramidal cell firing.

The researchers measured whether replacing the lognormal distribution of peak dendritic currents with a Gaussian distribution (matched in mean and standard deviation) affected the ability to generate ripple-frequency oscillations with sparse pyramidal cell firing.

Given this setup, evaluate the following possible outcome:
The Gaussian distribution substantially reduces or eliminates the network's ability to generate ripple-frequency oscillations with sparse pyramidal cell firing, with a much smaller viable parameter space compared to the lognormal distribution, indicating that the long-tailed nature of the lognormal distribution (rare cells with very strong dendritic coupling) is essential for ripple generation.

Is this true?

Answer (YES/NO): NO